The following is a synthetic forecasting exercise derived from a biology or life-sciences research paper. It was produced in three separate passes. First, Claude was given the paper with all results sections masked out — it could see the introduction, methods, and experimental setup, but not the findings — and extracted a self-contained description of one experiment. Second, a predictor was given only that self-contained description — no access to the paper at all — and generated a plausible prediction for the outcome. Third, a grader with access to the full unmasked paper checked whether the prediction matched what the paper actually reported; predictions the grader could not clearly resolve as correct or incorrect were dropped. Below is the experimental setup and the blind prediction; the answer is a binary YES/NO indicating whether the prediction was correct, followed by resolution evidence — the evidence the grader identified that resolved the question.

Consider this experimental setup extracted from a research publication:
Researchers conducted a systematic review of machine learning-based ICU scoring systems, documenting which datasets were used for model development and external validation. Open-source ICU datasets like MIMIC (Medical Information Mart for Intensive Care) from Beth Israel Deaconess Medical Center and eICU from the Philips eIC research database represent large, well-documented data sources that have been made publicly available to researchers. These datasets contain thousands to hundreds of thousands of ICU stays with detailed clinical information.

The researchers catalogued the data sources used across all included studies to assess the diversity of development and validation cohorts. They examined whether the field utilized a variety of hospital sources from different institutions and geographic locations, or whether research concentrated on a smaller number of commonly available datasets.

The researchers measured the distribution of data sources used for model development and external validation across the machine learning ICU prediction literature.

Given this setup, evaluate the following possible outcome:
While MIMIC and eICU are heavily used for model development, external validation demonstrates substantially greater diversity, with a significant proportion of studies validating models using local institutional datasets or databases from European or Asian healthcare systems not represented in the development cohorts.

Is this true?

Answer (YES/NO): NO